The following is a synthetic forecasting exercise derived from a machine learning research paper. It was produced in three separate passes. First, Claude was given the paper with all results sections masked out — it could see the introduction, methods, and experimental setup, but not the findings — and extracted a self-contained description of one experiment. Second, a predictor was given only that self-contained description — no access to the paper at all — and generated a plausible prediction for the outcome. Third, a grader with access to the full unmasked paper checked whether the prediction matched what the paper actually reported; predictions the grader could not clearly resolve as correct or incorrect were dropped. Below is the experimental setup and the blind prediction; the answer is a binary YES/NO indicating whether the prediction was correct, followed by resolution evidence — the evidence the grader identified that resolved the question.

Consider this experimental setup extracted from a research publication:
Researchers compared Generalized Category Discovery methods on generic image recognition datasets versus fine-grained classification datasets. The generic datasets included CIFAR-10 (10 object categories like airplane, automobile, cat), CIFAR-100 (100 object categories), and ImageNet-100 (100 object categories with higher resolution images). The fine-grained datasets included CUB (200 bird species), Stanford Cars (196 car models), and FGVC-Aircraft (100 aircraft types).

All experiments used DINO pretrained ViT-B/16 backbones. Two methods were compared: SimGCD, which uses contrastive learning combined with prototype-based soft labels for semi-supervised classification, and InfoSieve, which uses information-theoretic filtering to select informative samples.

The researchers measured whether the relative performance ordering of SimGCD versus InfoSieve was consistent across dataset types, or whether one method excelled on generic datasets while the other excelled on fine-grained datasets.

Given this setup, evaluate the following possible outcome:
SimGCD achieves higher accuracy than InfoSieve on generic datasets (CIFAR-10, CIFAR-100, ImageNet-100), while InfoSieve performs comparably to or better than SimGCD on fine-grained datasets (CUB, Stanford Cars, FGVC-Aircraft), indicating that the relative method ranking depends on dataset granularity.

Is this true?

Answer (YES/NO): YES